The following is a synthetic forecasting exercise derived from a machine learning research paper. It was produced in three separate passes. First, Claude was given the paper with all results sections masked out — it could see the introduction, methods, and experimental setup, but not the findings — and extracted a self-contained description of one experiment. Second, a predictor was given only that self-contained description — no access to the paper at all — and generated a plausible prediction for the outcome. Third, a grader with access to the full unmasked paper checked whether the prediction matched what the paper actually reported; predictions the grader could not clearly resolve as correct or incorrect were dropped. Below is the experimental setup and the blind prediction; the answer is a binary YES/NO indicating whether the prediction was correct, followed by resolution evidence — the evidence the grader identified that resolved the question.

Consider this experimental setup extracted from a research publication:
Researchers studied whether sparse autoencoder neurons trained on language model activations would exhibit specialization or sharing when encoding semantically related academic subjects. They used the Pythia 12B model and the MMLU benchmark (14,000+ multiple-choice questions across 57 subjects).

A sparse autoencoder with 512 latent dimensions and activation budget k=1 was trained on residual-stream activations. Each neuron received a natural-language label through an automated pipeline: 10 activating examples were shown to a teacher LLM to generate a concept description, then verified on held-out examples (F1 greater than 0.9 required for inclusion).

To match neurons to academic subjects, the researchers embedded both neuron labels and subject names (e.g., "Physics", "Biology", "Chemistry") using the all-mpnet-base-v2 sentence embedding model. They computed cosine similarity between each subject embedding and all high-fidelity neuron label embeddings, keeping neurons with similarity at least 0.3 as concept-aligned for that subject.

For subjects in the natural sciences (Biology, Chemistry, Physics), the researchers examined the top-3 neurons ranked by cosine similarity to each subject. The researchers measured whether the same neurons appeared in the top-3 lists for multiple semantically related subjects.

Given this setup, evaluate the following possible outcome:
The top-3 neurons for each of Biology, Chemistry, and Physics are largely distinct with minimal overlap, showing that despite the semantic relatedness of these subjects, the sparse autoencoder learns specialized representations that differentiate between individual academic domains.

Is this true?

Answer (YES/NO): YES